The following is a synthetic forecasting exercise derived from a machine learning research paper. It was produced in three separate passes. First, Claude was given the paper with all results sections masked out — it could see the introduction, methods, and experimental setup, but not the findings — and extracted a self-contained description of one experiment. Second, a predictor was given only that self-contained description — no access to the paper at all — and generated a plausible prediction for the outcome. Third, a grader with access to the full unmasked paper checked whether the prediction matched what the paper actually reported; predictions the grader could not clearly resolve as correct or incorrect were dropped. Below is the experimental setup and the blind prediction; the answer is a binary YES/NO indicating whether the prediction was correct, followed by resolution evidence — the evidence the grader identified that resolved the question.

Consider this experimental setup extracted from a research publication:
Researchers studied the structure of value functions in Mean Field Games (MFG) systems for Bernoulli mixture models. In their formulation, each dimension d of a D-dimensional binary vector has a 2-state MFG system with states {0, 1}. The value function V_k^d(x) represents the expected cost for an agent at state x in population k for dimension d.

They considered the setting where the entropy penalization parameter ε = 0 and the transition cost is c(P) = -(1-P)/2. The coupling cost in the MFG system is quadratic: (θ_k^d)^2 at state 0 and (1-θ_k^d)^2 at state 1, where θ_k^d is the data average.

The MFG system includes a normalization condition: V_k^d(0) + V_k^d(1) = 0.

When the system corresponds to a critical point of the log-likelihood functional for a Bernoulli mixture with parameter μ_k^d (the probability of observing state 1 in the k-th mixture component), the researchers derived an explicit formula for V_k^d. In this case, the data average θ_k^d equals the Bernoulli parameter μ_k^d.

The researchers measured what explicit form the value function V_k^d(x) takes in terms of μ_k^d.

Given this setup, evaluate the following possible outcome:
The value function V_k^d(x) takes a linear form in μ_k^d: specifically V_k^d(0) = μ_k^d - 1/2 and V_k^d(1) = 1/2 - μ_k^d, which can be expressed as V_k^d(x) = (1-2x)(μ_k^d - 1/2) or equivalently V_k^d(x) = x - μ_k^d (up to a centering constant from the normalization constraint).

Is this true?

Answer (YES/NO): YES